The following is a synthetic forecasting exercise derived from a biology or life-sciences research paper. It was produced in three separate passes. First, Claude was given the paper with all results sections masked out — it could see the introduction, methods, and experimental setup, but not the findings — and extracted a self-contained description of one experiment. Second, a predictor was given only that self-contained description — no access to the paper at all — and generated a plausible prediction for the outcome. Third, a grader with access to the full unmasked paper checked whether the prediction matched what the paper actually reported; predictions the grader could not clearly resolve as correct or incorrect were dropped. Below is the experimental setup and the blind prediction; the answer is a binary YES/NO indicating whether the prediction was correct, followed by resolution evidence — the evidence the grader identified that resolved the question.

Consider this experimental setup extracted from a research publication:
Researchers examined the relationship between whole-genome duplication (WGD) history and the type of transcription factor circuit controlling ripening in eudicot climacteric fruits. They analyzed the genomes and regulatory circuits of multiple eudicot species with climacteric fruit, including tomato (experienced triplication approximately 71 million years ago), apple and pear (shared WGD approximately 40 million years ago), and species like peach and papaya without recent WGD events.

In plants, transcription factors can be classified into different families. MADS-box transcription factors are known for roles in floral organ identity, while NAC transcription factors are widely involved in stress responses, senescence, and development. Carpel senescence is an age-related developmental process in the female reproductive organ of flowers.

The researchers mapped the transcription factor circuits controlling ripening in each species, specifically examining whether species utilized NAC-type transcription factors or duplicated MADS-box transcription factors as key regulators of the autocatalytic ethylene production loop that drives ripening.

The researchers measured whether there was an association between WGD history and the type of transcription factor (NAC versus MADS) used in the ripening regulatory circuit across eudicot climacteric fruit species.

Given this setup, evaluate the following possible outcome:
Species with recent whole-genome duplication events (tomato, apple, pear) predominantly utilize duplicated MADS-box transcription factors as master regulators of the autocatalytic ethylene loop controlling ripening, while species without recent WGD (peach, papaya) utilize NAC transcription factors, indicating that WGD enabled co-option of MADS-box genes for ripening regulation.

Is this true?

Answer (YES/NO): YES